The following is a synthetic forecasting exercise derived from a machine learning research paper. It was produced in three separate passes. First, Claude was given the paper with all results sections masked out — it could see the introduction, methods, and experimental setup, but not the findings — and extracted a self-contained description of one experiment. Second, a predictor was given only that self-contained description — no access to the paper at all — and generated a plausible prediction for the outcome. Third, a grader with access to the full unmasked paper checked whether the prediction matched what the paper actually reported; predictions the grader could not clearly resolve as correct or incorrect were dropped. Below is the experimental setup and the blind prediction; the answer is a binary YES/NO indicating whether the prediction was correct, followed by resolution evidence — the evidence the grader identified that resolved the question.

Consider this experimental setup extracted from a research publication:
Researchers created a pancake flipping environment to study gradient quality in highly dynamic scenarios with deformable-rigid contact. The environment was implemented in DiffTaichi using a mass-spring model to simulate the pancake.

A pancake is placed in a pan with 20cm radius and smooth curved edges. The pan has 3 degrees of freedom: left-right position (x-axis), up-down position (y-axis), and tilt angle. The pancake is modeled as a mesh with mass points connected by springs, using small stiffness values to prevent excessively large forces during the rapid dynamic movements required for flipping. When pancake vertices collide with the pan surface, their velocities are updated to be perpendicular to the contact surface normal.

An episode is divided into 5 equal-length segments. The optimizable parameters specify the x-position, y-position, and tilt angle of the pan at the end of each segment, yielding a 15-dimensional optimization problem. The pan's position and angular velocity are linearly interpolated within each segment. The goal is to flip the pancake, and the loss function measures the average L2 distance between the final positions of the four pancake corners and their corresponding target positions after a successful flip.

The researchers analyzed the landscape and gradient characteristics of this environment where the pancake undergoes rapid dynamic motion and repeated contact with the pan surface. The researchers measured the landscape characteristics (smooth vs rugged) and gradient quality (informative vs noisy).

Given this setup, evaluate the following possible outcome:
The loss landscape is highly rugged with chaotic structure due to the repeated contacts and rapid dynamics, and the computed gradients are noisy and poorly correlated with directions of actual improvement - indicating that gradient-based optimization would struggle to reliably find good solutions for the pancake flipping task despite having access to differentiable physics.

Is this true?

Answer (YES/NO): YES